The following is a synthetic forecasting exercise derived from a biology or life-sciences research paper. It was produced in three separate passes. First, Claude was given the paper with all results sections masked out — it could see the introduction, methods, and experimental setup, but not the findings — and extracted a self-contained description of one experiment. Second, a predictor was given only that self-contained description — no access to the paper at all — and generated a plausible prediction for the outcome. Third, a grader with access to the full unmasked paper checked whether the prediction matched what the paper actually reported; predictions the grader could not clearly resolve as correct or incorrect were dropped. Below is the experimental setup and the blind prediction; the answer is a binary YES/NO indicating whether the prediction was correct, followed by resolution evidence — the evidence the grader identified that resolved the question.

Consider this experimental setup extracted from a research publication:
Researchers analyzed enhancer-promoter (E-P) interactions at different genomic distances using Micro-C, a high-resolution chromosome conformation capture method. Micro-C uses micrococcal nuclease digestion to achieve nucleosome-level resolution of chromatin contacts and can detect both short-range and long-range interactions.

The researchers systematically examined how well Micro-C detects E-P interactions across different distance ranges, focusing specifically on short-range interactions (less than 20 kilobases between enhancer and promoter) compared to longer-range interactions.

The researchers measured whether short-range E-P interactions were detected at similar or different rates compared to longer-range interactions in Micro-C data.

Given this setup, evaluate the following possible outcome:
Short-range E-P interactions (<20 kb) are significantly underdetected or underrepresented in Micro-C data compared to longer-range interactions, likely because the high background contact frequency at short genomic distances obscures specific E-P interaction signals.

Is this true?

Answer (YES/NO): YES